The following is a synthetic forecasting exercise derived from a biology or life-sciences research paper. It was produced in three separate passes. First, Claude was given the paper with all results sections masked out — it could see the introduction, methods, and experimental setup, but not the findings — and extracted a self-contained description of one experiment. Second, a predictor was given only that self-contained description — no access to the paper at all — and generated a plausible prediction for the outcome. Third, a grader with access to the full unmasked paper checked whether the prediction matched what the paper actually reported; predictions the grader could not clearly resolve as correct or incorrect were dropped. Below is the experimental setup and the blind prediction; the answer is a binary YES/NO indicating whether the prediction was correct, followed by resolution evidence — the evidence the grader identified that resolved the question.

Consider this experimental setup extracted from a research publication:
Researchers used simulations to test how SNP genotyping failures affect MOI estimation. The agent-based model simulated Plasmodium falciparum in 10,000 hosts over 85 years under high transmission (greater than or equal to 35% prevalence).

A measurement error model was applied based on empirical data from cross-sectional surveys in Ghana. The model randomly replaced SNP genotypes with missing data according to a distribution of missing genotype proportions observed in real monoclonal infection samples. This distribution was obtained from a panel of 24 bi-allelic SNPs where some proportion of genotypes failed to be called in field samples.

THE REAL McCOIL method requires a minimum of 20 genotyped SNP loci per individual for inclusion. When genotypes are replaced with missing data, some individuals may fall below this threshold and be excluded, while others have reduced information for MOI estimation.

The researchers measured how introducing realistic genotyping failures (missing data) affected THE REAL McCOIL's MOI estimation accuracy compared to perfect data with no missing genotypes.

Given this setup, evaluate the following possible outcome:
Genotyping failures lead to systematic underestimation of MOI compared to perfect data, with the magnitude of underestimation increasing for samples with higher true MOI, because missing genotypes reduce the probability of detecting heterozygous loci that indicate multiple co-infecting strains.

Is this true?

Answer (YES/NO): NO